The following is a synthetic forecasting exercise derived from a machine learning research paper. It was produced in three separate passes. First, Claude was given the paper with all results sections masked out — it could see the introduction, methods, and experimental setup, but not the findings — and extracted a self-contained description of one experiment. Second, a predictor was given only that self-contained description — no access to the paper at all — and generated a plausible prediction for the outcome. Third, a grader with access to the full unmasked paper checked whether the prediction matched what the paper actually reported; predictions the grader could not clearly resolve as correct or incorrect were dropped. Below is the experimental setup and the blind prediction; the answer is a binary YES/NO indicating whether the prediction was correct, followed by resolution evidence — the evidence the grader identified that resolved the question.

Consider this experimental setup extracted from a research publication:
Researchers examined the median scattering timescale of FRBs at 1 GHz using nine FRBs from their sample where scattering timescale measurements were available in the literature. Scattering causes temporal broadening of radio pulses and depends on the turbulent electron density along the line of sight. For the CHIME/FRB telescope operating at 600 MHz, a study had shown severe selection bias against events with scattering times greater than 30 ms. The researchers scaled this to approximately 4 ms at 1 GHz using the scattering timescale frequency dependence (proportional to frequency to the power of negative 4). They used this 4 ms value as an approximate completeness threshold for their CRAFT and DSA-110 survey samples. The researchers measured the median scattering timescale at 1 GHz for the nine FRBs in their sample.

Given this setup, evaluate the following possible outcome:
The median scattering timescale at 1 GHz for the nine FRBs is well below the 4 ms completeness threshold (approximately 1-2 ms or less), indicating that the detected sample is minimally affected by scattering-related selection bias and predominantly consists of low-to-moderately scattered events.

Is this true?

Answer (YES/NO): YES